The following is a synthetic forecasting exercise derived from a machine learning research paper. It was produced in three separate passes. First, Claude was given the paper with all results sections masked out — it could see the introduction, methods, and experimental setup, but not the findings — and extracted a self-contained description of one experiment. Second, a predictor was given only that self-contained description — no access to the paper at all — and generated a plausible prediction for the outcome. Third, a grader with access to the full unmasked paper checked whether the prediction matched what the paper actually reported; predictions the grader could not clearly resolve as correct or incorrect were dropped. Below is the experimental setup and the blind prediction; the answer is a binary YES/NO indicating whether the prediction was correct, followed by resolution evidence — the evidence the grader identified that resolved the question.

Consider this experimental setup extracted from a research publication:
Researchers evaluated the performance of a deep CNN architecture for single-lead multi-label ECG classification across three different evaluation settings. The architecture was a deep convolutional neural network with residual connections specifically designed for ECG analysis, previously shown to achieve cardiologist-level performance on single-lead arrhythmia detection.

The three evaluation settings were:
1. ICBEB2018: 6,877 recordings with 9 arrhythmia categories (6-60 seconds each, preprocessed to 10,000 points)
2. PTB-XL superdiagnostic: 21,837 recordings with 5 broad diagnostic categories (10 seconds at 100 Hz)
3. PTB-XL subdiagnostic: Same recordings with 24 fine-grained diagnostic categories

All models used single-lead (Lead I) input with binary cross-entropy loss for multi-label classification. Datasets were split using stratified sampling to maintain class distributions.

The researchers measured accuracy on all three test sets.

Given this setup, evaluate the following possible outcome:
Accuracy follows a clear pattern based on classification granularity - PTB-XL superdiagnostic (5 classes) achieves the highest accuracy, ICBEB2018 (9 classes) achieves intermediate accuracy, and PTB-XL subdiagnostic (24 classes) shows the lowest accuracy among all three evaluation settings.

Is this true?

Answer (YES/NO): NO